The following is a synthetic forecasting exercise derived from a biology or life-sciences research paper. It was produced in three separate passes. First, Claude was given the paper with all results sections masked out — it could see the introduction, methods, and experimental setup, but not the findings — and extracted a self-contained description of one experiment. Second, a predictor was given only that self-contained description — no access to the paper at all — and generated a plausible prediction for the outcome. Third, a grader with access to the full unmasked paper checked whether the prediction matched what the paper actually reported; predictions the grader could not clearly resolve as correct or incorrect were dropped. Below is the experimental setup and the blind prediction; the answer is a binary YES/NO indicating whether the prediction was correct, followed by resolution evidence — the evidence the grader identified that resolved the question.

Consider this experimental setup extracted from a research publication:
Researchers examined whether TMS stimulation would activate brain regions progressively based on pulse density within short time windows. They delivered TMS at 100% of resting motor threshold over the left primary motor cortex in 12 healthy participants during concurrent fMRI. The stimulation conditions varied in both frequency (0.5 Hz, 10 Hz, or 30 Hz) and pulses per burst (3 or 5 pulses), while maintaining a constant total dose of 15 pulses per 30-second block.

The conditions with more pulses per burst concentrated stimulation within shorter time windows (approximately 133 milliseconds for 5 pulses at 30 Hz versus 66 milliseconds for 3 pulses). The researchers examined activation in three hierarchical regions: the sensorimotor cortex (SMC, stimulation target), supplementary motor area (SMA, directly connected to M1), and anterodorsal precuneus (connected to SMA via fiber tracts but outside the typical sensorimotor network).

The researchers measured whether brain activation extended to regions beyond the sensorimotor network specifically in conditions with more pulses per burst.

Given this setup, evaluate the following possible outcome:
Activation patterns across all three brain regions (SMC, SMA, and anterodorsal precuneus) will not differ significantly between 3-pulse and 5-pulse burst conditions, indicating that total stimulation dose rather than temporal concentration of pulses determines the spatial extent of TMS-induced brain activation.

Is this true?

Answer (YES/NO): NO